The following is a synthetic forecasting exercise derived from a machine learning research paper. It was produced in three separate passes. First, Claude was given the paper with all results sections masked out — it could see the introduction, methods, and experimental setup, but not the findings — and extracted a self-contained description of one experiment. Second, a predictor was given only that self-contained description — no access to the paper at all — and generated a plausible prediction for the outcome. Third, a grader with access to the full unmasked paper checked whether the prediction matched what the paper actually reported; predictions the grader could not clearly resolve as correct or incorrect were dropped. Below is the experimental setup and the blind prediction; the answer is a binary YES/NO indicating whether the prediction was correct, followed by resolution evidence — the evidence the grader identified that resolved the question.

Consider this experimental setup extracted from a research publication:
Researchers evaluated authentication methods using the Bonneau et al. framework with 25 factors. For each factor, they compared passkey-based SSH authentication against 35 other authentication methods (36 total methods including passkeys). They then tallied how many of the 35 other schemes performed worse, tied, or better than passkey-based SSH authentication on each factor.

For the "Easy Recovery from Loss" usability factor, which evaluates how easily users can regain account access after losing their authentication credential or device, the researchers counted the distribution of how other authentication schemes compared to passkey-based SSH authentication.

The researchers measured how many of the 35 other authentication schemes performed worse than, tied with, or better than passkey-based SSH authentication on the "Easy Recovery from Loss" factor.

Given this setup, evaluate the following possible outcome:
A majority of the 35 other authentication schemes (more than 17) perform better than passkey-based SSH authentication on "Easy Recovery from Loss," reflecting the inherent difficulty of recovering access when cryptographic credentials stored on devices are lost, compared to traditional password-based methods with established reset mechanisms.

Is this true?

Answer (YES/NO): YES